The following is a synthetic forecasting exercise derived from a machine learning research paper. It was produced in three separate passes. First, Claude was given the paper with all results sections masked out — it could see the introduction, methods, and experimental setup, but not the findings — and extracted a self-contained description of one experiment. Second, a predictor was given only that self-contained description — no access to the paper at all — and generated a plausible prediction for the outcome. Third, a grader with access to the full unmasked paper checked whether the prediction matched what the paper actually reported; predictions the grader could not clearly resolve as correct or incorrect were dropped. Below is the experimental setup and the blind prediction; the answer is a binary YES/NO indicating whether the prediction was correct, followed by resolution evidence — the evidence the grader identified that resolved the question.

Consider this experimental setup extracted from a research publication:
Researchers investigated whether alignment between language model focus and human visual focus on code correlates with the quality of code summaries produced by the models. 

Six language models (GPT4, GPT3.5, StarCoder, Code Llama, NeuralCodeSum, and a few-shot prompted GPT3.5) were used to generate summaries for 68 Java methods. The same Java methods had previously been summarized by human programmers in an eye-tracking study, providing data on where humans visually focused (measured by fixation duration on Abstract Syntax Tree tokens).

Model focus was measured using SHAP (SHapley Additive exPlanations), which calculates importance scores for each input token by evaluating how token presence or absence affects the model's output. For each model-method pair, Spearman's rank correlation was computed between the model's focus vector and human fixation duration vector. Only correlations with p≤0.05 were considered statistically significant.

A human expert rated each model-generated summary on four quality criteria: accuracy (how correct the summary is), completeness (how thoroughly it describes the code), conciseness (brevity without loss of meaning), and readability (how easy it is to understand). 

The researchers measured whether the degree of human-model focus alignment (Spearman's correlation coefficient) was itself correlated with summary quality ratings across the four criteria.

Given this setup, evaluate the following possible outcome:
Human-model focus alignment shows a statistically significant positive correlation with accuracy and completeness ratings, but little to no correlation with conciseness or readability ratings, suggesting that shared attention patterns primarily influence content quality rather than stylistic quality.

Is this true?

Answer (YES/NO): NO